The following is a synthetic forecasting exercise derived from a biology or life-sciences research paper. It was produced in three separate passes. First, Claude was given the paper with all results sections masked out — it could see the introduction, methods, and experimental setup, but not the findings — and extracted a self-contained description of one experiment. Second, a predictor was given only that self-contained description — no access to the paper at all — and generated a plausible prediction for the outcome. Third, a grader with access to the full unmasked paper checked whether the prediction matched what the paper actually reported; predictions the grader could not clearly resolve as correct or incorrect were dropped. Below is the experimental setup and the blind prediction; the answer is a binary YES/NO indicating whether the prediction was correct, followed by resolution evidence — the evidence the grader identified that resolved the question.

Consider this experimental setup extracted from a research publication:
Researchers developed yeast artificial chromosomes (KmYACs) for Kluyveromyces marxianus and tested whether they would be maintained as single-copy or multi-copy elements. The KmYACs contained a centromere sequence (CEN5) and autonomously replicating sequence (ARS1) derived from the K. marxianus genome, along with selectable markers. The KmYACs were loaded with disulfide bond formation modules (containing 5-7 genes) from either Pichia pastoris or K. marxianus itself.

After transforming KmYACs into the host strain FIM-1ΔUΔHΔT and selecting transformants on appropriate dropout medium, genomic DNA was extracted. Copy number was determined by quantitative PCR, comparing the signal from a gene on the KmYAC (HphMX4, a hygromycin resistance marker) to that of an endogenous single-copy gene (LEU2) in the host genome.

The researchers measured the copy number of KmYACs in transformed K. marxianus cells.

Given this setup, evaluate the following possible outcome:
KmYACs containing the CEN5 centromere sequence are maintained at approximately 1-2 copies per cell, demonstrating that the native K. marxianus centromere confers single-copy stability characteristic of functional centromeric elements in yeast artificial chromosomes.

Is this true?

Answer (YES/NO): YES